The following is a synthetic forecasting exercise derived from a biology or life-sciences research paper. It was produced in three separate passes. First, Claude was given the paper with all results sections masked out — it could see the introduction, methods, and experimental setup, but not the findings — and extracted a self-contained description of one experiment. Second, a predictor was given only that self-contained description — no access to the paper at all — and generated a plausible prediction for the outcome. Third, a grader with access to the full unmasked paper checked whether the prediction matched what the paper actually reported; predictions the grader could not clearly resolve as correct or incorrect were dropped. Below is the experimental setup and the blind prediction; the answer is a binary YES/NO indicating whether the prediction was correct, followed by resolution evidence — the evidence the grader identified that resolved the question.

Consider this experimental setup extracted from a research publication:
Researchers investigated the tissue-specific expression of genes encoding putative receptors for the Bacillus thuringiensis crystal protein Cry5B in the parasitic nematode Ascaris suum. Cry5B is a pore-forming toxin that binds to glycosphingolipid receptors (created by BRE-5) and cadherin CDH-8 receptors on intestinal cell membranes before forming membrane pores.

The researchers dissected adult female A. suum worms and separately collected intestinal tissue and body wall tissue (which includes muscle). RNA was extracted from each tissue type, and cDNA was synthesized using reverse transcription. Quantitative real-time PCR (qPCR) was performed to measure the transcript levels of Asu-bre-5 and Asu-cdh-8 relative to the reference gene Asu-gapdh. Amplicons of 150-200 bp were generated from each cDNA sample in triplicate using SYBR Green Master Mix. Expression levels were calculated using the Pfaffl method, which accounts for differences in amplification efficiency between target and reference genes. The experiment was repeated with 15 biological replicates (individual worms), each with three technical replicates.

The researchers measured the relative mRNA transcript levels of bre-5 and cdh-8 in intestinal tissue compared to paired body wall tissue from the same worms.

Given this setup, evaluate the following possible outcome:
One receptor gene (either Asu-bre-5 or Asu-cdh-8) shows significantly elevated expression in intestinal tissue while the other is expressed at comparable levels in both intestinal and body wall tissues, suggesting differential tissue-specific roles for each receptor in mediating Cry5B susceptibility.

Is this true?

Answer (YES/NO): NO